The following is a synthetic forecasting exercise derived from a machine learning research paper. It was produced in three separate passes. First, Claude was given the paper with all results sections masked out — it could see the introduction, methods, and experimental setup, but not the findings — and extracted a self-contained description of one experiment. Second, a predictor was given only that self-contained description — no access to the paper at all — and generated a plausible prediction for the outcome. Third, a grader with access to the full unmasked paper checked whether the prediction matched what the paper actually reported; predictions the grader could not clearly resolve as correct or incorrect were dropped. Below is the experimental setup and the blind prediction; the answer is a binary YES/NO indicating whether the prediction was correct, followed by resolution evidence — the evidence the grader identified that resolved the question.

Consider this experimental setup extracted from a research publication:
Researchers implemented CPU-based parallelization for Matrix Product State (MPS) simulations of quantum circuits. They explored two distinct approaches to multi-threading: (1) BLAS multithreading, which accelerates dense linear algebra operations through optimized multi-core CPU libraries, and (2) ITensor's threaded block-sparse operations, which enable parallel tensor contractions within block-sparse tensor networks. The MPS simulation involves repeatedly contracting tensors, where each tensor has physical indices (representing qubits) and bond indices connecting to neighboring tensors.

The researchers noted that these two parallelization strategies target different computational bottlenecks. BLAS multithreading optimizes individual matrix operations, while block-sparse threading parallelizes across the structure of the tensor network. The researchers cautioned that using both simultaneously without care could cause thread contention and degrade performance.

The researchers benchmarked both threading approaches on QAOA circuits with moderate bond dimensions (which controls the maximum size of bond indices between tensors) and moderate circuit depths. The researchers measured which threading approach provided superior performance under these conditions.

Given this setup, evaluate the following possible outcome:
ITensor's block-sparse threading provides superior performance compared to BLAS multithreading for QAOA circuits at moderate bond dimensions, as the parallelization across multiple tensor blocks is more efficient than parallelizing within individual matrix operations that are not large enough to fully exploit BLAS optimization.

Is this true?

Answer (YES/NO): NO